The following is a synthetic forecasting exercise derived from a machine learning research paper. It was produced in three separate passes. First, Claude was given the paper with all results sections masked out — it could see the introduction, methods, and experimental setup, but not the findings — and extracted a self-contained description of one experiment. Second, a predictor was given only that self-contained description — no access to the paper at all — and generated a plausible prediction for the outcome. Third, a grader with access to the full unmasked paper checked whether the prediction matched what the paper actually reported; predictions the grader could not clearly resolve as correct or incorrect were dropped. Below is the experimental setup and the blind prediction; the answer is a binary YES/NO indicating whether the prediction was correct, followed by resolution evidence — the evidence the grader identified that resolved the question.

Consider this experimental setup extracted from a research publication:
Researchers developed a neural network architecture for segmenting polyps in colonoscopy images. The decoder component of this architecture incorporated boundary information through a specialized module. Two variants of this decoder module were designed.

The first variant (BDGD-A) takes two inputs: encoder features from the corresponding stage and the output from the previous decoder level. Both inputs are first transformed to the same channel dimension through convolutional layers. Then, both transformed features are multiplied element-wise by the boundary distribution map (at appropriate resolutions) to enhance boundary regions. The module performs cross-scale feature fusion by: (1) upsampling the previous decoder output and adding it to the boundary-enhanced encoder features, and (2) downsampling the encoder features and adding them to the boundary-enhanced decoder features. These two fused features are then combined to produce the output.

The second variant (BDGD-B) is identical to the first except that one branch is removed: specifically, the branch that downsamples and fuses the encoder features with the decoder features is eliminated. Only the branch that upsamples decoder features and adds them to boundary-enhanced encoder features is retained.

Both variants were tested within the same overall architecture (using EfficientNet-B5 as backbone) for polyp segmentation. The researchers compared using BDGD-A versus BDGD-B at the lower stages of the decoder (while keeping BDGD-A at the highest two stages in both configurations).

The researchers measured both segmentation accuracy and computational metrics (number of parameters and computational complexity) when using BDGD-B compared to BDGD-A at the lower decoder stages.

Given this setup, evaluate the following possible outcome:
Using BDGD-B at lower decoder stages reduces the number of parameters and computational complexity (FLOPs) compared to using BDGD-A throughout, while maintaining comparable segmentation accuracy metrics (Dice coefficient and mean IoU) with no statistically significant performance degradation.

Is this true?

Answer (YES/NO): YES